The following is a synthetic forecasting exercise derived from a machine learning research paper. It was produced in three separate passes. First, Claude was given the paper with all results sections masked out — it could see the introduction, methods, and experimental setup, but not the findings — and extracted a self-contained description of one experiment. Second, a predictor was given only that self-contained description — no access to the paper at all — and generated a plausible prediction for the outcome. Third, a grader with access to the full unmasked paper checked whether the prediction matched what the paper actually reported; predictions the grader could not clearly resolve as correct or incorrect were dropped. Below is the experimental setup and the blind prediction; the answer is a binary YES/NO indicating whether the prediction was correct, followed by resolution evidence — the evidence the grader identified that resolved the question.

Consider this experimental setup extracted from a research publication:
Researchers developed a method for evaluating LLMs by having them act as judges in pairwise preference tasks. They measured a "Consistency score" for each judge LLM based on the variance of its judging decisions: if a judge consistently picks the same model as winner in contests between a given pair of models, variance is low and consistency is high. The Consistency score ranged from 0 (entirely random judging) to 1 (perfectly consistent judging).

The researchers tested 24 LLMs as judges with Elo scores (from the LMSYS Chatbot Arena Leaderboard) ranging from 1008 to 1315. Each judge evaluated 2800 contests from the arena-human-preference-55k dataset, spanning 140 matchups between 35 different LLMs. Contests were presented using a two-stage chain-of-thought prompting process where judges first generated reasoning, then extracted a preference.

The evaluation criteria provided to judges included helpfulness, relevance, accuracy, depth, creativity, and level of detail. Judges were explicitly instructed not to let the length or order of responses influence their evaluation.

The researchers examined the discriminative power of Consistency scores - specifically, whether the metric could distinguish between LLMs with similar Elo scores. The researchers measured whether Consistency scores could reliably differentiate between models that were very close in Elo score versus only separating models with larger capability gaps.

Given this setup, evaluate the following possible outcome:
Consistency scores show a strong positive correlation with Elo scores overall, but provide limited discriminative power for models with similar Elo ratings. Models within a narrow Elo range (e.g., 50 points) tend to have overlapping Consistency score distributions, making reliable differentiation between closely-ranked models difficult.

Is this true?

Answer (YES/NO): YES